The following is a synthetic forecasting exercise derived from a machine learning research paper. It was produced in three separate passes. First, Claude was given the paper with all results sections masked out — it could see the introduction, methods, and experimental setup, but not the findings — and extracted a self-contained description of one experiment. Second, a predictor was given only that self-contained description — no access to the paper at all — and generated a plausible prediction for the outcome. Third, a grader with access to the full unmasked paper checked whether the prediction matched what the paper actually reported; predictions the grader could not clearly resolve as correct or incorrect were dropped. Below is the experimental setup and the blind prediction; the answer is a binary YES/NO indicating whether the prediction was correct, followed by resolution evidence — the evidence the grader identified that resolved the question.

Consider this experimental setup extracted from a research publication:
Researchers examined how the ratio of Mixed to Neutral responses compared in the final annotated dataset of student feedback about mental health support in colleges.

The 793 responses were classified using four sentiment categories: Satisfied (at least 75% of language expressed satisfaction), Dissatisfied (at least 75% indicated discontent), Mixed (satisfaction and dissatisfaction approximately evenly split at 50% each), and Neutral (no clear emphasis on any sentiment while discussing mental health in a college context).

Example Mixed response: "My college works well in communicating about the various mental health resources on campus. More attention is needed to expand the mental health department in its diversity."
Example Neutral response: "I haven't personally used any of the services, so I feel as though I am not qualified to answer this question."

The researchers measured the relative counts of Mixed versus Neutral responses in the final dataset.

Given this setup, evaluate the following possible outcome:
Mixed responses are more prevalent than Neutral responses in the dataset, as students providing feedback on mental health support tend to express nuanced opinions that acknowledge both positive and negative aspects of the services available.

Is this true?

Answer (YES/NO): YES